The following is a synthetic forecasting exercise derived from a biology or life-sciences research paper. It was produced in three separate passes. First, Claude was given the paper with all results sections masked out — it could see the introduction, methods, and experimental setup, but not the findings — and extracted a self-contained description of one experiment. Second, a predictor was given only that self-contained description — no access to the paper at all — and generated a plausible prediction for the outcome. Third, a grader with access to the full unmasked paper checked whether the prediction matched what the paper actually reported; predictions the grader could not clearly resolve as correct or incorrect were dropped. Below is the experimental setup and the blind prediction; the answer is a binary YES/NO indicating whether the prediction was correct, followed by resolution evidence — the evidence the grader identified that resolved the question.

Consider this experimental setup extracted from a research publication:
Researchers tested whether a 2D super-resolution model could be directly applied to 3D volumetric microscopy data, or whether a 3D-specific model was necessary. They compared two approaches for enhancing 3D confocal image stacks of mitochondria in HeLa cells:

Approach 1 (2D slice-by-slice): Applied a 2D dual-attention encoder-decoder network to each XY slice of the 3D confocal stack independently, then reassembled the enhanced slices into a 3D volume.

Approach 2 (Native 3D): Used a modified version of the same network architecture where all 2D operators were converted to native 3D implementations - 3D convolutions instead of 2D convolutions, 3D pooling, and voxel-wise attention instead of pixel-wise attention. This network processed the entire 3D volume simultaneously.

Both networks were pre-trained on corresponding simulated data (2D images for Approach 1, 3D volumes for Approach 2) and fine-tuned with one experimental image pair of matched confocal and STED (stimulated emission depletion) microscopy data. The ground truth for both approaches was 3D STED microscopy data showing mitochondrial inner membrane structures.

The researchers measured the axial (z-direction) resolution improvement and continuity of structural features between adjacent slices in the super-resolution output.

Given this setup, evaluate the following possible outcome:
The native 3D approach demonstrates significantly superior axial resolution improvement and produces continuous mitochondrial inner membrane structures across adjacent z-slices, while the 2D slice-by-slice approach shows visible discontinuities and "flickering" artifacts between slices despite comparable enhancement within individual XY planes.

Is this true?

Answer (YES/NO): YES